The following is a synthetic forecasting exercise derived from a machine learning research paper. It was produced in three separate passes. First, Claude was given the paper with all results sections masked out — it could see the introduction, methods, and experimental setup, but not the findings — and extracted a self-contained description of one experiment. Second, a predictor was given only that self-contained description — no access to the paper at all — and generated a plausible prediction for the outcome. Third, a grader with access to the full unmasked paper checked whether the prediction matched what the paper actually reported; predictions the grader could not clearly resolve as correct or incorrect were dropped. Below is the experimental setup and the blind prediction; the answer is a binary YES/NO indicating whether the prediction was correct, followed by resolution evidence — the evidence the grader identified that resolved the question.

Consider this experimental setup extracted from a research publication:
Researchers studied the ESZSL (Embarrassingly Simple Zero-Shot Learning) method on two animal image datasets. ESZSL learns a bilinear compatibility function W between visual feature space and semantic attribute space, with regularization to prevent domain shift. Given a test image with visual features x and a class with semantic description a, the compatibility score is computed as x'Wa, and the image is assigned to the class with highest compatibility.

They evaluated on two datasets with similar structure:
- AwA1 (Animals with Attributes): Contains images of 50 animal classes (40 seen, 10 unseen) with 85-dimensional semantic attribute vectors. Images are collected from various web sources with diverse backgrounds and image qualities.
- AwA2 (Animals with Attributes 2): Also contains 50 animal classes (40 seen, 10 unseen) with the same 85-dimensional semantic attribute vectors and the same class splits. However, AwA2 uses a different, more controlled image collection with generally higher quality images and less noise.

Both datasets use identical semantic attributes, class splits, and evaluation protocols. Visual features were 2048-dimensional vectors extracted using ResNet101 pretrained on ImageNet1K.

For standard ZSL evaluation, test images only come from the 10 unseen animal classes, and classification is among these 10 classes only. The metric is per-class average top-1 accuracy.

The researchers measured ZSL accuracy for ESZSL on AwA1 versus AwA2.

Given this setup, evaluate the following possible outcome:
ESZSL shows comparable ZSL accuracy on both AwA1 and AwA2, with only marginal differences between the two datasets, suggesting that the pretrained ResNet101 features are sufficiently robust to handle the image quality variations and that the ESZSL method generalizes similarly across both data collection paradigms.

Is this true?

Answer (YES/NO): YES